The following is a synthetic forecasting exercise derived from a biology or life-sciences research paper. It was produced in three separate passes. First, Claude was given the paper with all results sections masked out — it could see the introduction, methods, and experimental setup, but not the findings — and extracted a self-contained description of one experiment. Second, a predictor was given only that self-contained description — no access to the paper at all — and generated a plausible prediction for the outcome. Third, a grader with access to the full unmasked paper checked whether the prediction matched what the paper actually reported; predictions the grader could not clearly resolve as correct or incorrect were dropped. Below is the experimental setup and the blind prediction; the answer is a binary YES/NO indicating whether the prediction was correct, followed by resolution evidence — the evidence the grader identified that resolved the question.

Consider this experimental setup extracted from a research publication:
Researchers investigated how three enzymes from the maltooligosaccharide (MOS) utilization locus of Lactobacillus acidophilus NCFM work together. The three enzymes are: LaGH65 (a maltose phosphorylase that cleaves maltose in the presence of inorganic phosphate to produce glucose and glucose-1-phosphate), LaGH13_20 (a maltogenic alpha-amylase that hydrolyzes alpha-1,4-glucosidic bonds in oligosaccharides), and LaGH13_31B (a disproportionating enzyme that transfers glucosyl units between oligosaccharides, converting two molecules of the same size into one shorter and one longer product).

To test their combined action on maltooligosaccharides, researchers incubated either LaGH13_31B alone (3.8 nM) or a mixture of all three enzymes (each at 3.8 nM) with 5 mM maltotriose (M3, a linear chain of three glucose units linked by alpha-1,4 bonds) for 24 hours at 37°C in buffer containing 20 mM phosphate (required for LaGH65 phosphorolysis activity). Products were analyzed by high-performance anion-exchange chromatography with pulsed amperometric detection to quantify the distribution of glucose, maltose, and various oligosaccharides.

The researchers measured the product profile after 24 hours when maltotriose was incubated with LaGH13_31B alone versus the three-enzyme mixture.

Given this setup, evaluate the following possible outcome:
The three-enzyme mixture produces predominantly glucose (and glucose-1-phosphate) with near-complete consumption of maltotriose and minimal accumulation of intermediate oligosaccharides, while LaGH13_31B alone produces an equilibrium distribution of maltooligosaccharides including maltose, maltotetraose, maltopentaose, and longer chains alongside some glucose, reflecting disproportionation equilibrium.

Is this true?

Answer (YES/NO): NO